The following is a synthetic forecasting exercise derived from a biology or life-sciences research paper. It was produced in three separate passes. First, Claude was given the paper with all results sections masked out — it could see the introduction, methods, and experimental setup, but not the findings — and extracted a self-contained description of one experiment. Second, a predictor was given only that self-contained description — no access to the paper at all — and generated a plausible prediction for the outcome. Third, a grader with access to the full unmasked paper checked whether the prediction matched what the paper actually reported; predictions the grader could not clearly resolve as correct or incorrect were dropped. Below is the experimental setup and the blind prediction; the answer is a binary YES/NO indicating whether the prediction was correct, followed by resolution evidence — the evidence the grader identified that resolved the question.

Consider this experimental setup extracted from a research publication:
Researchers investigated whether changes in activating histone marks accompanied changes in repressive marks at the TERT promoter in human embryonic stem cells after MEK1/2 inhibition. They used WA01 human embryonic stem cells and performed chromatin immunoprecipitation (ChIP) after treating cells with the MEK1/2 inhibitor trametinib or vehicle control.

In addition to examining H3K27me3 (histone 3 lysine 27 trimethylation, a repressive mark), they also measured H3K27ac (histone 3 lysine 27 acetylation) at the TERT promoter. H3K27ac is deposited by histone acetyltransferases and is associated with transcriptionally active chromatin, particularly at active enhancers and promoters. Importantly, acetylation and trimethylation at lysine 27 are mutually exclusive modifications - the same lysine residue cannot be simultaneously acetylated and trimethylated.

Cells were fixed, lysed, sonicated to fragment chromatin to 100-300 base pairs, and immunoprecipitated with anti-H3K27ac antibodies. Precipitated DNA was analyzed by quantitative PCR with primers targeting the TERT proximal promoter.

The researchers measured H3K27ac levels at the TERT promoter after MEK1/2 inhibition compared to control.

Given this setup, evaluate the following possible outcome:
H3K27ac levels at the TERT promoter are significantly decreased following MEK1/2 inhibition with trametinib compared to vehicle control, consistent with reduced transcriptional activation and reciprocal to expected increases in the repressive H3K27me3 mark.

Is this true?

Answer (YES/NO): YES